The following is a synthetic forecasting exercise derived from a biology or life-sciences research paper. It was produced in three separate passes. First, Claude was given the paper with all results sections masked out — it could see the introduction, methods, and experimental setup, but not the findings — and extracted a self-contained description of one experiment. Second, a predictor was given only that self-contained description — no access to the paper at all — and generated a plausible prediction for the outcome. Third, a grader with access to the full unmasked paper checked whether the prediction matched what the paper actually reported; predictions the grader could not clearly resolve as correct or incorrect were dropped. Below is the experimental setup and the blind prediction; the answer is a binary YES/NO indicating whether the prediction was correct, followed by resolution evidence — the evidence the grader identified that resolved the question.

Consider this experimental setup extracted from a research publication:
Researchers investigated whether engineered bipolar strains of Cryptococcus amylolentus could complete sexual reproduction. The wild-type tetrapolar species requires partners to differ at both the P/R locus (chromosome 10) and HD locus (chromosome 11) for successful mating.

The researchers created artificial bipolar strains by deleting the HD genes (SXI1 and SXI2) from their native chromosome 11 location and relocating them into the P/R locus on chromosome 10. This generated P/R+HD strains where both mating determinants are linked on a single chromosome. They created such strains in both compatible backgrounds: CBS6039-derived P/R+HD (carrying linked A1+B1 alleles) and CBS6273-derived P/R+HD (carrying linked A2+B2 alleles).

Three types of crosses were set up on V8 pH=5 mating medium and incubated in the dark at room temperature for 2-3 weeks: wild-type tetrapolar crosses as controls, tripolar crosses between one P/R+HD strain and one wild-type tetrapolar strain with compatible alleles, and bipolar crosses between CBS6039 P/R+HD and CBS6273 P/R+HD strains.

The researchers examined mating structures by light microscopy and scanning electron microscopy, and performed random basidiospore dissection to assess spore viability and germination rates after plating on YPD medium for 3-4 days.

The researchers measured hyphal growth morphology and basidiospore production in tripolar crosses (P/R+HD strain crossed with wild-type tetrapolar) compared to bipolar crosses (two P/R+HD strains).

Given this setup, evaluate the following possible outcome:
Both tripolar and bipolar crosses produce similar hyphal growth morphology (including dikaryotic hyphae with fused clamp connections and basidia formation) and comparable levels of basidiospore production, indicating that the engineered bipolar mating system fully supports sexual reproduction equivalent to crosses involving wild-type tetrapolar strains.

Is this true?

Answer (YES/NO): NO